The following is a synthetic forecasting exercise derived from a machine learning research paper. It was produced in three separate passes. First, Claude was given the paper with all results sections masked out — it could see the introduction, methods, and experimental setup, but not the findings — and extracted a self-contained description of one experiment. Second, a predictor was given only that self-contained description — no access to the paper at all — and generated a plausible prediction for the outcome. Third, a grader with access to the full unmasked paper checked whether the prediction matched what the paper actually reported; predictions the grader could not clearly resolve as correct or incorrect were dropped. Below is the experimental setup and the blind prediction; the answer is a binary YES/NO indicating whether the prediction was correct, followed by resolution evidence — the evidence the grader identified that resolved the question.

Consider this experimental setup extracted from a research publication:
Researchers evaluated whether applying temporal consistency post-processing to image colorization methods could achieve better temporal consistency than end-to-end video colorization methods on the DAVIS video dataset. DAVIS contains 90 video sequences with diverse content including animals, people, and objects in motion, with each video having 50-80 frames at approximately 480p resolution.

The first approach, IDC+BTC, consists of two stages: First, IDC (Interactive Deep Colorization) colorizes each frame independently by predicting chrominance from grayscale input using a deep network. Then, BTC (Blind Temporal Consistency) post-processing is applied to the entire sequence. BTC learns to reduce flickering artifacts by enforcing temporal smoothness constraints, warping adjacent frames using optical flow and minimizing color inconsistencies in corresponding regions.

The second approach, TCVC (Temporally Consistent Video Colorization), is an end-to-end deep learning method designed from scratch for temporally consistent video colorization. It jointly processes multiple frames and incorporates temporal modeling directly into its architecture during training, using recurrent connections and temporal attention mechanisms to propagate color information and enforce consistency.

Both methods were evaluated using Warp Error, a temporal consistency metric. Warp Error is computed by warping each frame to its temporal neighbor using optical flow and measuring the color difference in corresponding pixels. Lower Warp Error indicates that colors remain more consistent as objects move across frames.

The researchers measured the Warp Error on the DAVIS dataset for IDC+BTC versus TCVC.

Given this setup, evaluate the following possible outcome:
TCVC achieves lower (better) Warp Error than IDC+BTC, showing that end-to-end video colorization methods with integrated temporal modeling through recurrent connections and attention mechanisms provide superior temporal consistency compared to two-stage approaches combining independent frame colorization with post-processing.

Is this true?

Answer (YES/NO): NO